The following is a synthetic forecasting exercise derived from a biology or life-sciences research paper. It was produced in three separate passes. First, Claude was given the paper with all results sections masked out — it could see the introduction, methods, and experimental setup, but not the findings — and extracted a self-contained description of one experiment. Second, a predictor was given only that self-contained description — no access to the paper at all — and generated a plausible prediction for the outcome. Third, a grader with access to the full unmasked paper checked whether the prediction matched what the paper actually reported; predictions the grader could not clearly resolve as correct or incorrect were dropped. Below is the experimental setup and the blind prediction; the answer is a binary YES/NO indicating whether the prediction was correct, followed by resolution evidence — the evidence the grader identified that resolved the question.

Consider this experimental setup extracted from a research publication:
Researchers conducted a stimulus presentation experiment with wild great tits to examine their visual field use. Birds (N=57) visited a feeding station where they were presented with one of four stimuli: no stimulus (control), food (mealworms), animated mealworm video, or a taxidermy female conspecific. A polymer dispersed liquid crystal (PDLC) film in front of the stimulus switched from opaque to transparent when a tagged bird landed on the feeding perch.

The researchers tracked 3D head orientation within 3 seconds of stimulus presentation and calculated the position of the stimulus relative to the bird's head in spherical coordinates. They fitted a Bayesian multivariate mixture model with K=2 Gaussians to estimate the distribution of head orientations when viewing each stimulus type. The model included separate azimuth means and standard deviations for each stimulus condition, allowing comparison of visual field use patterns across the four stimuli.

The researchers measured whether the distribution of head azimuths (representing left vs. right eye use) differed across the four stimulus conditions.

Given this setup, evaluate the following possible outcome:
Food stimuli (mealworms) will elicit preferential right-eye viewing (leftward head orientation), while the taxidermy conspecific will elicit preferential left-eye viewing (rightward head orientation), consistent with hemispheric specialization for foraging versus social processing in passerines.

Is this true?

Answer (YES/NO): NO